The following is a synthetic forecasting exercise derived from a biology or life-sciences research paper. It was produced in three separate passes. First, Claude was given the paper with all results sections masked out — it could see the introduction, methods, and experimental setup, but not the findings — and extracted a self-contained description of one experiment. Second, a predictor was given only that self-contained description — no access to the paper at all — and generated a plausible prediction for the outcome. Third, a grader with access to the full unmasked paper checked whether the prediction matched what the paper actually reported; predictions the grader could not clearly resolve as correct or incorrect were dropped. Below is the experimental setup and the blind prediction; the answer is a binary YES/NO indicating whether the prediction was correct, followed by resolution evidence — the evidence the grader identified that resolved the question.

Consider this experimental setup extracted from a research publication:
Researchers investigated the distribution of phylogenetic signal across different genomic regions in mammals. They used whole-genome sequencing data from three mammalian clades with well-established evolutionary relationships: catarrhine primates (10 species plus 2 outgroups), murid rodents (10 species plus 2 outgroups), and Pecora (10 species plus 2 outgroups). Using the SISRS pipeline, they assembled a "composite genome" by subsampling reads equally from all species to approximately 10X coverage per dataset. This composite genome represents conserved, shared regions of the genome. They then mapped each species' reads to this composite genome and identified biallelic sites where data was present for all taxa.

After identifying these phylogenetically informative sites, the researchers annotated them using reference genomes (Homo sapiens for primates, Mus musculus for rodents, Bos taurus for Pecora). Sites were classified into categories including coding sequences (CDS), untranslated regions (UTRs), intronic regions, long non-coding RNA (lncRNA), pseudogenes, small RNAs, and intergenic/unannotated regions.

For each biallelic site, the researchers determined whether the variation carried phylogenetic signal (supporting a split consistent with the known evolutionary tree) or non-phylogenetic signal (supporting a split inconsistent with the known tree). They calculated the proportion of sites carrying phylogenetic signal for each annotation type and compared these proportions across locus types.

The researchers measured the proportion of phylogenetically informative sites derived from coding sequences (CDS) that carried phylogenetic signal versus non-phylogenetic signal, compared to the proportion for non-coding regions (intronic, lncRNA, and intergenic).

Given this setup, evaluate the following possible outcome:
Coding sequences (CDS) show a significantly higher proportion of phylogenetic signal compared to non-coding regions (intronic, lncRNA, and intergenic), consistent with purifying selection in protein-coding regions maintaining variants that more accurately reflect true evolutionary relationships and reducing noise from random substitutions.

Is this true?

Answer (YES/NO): NO